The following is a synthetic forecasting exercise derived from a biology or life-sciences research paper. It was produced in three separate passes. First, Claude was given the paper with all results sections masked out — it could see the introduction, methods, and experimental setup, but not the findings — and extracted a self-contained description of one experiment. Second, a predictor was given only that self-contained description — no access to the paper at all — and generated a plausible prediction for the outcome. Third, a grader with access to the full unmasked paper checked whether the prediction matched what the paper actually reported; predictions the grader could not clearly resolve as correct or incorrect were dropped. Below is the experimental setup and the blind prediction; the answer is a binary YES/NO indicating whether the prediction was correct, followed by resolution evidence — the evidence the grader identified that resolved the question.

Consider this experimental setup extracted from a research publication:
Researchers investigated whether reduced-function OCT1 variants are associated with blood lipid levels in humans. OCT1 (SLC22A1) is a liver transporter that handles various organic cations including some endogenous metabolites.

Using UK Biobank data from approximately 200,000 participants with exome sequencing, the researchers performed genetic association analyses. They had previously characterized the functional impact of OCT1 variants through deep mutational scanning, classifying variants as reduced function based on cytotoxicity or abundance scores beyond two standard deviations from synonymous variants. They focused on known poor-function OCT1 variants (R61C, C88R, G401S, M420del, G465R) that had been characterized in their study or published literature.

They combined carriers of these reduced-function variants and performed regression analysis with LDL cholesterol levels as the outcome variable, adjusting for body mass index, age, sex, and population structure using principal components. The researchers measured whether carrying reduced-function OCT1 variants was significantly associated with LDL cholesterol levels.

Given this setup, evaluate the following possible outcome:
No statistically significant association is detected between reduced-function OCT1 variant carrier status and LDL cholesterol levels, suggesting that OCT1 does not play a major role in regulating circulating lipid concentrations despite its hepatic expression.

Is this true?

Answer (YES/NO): NO